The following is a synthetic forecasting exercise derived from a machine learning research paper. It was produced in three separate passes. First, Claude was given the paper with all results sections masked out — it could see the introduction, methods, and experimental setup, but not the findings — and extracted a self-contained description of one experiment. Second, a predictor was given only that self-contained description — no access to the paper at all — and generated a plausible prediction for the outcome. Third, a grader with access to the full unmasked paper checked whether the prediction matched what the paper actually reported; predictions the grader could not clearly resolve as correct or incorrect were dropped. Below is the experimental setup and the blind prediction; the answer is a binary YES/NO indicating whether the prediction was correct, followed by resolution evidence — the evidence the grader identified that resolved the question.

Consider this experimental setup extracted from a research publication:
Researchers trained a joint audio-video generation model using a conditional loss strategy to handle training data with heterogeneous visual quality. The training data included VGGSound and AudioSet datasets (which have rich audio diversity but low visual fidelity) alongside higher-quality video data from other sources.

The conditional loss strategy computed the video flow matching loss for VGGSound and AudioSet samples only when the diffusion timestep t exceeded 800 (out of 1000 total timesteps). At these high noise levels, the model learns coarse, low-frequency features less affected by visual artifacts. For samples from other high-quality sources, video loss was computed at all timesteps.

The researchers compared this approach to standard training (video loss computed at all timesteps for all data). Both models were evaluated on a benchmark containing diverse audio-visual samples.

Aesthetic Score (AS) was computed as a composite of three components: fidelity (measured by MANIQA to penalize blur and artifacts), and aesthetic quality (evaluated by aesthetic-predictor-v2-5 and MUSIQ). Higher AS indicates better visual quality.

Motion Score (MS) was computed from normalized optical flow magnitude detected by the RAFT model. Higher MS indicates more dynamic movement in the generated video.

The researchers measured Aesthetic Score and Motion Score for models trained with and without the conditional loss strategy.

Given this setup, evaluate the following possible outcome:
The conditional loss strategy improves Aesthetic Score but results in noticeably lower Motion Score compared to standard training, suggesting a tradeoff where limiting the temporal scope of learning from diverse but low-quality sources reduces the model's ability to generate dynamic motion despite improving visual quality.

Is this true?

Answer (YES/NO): YES